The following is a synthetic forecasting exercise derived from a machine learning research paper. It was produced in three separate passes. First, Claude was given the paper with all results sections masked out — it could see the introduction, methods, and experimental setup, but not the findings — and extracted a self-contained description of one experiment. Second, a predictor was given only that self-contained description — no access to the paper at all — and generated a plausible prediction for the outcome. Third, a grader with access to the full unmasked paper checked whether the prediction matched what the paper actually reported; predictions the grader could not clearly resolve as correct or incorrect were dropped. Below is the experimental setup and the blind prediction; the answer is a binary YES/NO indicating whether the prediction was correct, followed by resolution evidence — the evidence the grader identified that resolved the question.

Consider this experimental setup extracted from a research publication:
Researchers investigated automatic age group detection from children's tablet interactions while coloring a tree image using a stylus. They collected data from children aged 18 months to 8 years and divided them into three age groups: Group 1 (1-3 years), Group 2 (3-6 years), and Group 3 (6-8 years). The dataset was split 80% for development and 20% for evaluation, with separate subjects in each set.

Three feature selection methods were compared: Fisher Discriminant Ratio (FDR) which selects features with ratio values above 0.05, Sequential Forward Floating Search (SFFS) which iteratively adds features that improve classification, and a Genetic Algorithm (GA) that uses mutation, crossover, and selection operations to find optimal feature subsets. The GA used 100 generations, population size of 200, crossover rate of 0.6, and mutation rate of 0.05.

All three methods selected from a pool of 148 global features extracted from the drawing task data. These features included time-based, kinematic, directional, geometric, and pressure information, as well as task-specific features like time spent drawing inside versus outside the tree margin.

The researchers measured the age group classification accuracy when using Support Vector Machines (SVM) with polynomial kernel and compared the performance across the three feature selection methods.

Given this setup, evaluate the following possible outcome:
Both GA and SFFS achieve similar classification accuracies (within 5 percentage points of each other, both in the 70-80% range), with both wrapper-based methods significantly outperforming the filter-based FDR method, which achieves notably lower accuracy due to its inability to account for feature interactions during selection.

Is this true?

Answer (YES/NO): NO